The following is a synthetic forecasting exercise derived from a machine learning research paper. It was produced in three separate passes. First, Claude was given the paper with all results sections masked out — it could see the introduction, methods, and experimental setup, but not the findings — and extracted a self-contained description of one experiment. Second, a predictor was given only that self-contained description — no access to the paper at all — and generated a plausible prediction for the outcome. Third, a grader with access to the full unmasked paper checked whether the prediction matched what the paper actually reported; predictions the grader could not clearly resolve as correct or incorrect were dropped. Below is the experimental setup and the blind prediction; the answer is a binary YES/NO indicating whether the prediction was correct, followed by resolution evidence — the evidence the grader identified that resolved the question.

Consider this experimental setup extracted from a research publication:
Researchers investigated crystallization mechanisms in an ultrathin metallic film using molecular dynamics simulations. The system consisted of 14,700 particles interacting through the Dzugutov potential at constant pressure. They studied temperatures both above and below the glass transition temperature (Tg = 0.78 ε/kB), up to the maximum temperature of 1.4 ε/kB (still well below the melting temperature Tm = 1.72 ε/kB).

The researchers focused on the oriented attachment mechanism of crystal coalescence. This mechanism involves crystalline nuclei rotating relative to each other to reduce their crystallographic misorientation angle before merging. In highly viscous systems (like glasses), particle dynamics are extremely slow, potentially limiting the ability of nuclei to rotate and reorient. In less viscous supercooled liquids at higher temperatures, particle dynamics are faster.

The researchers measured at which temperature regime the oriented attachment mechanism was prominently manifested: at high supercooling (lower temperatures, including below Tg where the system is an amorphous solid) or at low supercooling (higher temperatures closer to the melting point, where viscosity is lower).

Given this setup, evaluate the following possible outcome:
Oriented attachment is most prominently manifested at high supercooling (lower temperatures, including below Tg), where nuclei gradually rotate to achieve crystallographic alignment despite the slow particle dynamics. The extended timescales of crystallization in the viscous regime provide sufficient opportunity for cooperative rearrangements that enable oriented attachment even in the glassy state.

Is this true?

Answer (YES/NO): NO